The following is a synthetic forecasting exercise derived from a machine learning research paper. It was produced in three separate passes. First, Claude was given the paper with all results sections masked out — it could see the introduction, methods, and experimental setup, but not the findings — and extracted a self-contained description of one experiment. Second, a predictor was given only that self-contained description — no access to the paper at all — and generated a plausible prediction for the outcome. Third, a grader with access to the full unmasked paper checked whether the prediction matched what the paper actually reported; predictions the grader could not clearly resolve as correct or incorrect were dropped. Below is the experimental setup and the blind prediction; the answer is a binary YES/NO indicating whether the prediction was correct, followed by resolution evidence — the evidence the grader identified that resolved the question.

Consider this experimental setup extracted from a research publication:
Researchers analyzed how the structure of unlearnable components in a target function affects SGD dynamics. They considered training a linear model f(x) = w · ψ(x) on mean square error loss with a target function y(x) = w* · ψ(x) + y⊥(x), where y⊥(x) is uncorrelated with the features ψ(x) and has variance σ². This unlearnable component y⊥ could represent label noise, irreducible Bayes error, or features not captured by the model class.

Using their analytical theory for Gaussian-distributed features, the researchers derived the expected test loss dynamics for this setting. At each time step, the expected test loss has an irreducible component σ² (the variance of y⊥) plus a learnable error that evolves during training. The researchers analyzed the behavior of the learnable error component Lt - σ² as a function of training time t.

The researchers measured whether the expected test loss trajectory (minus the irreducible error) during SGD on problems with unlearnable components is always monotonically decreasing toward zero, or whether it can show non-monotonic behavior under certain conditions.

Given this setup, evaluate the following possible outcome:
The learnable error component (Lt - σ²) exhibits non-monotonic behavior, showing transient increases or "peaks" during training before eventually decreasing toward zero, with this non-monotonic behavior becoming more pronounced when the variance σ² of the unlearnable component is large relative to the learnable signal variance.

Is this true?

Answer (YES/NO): NO